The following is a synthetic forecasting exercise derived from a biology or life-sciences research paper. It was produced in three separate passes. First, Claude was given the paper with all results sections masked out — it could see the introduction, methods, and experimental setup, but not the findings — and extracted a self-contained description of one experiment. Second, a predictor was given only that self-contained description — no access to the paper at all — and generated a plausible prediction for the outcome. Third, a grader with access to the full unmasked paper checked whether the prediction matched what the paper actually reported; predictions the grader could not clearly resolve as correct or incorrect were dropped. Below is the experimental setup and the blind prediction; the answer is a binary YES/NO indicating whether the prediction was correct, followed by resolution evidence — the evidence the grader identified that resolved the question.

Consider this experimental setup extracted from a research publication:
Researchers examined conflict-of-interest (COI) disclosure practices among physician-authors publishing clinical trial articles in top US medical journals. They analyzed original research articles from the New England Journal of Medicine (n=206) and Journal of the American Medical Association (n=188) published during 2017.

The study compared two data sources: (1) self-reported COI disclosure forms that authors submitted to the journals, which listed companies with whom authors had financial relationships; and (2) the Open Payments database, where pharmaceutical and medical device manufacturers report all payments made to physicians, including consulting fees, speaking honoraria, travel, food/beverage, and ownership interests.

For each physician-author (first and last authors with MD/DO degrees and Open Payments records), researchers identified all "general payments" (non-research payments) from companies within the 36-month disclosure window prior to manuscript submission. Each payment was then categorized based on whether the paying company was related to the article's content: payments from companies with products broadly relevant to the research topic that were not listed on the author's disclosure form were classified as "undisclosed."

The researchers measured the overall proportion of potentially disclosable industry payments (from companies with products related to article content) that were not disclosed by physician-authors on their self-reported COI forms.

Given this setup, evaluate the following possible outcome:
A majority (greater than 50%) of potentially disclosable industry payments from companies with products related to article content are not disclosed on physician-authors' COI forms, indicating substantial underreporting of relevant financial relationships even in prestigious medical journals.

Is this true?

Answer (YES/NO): YES